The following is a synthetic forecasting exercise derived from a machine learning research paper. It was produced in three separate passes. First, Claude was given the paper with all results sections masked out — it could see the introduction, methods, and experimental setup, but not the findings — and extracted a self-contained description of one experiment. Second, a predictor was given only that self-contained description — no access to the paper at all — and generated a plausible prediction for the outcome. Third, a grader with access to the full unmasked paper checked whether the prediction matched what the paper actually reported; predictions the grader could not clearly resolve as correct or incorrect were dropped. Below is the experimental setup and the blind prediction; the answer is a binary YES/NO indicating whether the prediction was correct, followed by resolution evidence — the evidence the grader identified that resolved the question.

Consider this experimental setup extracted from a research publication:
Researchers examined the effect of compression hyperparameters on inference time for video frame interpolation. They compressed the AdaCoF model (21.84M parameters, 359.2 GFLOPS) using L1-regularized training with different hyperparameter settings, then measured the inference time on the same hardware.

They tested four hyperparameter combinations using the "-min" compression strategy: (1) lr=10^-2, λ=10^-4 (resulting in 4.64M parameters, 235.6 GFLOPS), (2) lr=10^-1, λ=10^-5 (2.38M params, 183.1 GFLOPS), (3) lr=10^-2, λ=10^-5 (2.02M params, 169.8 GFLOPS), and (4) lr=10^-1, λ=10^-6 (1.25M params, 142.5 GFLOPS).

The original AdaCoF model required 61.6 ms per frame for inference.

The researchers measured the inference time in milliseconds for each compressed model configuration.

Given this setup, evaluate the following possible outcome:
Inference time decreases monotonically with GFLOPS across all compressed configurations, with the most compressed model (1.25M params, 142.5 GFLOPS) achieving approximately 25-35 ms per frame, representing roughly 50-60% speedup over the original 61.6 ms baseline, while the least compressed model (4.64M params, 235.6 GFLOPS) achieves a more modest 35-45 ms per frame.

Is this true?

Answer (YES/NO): NO